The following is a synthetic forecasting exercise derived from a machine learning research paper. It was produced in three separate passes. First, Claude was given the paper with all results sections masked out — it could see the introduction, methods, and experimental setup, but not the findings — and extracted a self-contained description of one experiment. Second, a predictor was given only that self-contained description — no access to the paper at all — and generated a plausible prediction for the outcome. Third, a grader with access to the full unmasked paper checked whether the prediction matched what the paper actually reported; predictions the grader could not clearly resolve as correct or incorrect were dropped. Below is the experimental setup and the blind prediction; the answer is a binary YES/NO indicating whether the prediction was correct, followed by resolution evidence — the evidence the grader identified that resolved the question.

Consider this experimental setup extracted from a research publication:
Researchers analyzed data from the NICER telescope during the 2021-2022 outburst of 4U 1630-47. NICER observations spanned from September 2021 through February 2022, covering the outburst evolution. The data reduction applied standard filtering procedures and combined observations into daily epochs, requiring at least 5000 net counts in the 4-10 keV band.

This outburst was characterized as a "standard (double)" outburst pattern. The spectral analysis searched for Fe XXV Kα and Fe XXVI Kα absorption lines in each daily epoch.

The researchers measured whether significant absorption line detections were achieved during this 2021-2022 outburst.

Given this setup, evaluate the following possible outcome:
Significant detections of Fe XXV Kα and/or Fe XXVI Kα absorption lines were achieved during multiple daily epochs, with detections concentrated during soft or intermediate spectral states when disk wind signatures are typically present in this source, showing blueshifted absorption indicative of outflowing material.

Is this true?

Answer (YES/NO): NO